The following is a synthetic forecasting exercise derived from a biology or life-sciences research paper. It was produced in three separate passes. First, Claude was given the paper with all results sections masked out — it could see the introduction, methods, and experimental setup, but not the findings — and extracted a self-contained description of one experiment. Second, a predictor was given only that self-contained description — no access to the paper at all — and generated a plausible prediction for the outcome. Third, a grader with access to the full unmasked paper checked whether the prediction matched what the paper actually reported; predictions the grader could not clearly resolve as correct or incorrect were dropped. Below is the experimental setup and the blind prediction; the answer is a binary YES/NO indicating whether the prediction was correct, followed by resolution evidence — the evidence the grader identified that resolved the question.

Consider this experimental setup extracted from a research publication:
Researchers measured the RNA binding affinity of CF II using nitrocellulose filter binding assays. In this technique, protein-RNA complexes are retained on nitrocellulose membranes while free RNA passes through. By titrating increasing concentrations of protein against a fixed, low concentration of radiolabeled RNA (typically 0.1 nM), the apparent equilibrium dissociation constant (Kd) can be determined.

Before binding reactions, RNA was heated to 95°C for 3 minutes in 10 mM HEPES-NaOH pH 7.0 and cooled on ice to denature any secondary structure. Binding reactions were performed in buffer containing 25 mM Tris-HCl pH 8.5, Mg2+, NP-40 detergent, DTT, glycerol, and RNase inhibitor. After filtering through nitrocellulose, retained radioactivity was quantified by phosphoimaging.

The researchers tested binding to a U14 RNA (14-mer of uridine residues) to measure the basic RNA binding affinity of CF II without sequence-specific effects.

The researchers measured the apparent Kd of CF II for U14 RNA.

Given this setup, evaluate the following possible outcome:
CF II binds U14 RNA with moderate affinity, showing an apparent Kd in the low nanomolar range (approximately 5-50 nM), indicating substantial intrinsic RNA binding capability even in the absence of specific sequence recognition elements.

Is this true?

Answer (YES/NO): NO